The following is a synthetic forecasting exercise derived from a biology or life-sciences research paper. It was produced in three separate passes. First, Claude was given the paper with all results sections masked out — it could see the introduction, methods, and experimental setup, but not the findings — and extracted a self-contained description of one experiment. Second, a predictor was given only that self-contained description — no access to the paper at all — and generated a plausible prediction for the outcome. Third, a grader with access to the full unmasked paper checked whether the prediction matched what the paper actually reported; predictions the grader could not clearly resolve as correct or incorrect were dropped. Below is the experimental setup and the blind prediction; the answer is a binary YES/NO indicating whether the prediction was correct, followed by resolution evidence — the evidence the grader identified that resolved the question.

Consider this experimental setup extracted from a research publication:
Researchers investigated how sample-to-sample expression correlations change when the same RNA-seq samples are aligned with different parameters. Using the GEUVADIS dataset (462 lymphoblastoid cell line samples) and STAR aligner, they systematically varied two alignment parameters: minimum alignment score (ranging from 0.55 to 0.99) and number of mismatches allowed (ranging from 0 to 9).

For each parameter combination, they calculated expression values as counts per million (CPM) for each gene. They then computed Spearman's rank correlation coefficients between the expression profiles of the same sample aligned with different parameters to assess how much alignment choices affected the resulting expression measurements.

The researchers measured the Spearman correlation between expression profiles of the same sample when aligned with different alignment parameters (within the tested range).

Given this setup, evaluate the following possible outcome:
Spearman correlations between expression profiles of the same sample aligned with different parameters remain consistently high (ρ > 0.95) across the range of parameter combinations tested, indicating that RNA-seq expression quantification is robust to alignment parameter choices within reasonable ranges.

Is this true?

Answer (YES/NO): NO